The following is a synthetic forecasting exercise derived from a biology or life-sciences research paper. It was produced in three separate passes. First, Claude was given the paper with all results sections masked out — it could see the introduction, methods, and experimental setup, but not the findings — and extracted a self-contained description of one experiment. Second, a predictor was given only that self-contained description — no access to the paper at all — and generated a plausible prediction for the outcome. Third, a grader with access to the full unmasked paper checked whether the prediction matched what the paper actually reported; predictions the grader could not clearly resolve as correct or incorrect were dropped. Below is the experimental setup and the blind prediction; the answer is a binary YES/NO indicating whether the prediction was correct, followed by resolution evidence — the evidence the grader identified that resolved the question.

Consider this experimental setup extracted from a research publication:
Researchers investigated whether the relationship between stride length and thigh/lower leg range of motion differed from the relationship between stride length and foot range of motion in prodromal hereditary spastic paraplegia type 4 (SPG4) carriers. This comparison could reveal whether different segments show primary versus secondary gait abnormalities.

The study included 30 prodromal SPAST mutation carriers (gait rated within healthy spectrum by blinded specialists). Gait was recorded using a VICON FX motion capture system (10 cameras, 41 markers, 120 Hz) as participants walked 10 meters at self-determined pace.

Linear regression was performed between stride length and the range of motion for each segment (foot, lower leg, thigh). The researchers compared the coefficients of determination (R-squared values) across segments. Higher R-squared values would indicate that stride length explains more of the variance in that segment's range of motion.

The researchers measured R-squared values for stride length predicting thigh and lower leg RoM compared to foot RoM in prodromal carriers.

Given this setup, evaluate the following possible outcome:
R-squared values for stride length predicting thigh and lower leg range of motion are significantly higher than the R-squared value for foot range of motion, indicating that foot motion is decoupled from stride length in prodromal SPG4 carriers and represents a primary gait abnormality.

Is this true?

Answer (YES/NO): NO